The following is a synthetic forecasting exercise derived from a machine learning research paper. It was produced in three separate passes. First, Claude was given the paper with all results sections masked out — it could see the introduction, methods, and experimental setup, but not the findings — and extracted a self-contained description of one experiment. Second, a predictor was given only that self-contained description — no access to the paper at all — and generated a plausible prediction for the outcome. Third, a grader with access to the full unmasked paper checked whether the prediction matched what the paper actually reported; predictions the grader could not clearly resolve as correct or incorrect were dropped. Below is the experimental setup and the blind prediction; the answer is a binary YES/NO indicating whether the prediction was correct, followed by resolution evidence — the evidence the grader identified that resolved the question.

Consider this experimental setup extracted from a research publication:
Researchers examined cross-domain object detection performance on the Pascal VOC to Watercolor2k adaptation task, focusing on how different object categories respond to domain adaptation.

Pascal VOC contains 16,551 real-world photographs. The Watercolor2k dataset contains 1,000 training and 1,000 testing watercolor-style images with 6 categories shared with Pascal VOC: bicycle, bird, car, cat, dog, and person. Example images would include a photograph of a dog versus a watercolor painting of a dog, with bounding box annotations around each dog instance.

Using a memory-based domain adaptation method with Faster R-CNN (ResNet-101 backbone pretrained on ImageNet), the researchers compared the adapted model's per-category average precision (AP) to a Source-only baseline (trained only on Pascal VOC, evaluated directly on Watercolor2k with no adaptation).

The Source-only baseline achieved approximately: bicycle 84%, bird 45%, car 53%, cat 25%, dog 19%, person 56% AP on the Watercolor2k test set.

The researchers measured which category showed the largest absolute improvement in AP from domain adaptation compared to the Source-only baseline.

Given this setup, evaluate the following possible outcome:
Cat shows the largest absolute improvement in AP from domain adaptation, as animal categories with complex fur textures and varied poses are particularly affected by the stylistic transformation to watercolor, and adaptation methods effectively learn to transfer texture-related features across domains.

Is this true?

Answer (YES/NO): NO